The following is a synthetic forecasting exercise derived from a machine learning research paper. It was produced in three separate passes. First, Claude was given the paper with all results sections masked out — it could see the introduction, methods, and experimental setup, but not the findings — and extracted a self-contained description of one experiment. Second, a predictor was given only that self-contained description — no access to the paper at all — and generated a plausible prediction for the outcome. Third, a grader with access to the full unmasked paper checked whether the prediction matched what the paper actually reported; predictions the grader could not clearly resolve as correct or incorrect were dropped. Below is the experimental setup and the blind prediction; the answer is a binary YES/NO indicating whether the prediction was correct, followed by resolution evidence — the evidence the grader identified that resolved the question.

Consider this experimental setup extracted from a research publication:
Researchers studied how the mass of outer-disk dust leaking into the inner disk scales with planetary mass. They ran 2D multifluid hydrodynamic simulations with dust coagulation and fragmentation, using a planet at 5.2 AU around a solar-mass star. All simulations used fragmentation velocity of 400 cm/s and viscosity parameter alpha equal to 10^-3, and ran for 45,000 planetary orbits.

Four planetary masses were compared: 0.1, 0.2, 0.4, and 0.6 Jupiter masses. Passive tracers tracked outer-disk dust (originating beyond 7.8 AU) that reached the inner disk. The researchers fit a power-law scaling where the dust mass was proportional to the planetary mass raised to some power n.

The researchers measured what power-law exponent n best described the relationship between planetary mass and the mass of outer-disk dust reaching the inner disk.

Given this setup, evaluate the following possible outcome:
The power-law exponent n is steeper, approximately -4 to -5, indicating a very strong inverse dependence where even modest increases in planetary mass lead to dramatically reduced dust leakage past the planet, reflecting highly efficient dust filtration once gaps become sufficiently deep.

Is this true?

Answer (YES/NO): NO